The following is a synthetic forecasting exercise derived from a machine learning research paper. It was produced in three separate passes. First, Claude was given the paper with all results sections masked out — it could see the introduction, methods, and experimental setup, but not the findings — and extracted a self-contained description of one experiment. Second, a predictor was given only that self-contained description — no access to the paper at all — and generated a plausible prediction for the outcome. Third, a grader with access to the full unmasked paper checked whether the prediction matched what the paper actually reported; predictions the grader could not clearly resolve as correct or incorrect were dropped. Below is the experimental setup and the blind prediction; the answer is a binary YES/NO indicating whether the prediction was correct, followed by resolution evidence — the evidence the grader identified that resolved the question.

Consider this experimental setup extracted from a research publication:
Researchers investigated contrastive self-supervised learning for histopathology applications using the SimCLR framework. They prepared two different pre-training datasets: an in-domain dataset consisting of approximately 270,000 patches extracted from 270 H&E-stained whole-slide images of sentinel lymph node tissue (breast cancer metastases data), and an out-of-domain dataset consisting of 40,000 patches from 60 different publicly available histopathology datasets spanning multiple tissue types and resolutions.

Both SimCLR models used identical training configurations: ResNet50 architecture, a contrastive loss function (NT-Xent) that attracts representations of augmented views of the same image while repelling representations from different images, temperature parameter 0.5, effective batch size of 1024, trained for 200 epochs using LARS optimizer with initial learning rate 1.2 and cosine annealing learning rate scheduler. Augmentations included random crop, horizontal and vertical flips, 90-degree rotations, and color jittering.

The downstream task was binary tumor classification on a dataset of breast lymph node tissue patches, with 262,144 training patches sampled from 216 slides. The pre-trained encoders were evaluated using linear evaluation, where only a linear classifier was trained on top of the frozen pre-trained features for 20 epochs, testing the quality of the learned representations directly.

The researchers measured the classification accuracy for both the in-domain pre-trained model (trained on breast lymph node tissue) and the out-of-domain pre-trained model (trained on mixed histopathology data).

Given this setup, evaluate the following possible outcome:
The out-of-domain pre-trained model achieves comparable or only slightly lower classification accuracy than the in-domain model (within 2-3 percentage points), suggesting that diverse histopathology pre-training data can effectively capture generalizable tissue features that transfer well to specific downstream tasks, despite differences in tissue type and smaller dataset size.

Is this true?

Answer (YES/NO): NO